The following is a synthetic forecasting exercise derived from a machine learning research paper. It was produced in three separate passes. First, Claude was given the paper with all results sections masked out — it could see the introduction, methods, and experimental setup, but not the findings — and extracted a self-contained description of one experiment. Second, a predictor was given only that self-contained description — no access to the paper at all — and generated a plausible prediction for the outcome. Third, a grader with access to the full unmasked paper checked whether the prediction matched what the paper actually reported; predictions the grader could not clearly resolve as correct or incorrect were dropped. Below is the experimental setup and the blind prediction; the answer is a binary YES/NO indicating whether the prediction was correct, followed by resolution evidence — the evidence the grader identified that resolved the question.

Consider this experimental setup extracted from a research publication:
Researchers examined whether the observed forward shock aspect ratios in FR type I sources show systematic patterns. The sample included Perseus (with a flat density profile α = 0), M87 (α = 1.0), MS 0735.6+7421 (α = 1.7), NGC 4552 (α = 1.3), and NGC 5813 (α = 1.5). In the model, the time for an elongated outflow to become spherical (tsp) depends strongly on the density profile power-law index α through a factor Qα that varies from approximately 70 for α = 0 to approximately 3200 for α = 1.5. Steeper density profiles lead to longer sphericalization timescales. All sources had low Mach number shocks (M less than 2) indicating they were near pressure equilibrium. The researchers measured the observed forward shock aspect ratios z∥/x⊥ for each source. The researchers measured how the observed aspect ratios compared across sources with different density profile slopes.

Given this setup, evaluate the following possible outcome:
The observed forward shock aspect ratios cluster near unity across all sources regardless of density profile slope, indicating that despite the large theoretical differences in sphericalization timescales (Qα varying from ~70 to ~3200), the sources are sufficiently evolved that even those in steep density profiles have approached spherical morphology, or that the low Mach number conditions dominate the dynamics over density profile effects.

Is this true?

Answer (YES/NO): NO